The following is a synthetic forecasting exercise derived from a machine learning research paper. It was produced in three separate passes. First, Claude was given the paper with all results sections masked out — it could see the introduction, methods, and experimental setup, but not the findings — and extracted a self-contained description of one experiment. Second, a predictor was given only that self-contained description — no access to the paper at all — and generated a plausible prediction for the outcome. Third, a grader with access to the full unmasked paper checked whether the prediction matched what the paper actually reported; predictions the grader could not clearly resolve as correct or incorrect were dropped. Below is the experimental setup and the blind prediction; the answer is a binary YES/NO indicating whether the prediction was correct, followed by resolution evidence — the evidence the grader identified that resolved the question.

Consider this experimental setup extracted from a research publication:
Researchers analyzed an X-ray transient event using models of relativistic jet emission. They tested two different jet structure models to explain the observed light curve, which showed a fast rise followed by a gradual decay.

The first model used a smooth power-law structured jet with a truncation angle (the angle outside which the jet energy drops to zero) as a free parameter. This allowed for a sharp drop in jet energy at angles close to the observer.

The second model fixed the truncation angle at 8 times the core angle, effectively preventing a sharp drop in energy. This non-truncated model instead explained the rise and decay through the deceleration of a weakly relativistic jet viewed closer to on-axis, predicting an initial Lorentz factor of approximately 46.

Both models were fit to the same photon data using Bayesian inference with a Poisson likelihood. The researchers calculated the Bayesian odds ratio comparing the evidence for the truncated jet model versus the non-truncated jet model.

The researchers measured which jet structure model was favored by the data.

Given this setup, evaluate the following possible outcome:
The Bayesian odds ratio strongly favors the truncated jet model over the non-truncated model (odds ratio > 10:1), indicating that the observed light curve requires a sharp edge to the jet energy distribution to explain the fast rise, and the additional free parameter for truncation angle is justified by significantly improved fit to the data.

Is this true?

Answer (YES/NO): NO